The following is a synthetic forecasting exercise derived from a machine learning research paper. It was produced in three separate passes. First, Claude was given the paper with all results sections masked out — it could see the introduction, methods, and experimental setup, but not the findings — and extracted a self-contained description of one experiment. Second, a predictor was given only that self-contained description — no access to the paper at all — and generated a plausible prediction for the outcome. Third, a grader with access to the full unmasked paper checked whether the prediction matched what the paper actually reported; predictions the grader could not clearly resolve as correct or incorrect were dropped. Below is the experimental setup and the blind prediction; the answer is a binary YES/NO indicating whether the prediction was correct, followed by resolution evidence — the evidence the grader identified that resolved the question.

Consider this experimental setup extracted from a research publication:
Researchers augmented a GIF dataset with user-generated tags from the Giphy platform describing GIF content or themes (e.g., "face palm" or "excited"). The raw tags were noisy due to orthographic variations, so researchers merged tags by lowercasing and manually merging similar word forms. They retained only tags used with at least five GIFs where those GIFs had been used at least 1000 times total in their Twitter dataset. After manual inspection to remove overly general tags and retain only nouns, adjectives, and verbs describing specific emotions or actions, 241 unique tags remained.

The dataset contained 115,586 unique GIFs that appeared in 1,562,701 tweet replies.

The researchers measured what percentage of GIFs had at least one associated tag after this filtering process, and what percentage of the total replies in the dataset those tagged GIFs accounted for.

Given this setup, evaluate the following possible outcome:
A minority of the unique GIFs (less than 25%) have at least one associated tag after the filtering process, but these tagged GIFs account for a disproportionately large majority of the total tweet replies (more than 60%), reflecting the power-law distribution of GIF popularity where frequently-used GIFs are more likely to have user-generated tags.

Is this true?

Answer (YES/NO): NO